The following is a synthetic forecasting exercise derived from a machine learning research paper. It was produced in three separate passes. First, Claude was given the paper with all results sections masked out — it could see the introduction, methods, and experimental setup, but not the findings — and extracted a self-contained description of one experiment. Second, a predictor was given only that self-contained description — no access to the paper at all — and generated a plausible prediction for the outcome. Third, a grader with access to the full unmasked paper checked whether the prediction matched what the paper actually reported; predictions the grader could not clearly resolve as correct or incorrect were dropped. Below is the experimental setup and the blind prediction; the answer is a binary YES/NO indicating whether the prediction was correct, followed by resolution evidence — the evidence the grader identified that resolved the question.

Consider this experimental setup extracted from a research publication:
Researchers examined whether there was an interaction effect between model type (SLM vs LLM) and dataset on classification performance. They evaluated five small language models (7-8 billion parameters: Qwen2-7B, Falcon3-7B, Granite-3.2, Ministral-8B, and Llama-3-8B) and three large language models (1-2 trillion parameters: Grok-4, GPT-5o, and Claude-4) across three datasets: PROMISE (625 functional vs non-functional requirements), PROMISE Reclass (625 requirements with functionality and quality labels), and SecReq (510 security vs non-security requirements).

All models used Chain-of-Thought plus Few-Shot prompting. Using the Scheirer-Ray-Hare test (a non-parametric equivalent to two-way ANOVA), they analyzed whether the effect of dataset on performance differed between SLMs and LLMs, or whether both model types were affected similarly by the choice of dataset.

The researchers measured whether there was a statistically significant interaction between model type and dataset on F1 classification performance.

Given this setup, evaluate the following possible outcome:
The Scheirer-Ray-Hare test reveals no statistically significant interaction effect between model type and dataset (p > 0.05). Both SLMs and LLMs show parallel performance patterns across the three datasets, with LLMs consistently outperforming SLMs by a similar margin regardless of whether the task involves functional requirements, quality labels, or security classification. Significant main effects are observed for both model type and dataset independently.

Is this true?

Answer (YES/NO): NO